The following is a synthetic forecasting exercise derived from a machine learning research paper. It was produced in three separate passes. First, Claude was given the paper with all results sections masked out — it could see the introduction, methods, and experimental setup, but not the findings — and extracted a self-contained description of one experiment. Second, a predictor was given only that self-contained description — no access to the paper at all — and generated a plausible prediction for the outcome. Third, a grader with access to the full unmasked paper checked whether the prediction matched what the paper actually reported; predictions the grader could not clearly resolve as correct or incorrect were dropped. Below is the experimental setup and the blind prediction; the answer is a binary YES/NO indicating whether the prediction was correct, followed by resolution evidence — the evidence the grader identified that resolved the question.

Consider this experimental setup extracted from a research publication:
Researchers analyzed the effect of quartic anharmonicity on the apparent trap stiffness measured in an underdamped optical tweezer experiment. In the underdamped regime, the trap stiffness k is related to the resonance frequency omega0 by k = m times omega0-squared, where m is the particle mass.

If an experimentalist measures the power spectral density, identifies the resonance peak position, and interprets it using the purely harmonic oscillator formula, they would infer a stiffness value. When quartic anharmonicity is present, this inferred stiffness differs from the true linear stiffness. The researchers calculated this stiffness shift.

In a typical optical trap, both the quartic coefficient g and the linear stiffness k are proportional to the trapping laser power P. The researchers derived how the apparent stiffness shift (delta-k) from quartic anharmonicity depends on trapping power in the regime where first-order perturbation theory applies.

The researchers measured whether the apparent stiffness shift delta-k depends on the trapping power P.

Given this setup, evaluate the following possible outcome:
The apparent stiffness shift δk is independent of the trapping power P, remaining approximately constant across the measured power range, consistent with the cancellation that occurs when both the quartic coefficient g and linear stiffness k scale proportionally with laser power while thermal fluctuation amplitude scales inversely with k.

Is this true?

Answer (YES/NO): YES